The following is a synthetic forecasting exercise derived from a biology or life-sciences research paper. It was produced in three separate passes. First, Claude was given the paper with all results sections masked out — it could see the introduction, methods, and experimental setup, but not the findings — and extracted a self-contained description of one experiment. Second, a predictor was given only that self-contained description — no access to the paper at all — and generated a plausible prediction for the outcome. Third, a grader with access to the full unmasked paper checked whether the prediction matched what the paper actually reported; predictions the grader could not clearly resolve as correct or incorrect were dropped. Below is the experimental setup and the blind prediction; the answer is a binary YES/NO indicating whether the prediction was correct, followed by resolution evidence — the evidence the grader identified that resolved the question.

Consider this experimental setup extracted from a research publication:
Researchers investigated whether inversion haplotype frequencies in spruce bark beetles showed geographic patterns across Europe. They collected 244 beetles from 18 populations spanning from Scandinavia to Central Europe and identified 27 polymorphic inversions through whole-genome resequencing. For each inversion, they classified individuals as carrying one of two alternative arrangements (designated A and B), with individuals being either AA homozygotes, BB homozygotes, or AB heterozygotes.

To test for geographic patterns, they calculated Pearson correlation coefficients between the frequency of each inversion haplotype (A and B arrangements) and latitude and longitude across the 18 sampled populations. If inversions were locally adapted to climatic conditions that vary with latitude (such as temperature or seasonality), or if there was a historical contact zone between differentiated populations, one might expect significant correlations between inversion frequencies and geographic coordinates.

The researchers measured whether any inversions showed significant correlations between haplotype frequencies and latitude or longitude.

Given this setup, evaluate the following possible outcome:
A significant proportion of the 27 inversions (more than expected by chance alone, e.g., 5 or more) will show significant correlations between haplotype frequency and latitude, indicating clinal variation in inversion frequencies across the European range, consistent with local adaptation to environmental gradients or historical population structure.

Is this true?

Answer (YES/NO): YES